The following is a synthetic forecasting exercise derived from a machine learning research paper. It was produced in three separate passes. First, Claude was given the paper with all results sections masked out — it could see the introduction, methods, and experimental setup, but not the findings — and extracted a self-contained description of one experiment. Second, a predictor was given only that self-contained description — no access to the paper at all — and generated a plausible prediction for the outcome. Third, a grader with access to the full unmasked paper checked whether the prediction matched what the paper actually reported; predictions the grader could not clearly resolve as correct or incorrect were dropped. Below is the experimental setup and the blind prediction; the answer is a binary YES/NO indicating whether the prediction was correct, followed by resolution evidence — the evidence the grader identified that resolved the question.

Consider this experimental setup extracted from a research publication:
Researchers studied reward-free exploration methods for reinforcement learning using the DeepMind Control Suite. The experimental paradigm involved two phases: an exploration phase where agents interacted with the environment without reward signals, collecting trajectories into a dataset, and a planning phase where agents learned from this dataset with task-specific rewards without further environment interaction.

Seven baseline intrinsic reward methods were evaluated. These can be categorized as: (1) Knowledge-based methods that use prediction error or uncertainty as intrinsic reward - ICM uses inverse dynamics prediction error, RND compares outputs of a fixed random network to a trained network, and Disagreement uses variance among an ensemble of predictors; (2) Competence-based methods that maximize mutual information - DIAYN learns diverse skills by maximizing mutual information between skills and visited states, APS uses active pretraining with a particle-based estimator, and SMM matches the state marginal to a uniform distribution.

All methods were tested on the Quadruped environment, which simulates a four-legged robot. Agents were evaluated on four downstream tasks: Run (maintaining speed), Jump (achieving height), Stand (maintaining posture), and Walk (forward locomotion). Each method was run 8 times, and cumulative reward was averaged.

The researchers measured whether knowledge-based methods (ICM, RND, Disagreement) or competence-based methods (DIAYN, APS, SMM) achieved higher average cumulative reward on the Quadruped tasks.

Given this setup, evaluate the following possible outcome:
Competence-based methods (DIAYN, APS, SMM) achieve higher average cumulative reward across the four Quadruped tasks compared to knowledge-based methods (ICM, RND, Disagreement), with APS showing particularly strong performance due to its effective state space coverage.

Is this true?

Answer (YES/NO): NO